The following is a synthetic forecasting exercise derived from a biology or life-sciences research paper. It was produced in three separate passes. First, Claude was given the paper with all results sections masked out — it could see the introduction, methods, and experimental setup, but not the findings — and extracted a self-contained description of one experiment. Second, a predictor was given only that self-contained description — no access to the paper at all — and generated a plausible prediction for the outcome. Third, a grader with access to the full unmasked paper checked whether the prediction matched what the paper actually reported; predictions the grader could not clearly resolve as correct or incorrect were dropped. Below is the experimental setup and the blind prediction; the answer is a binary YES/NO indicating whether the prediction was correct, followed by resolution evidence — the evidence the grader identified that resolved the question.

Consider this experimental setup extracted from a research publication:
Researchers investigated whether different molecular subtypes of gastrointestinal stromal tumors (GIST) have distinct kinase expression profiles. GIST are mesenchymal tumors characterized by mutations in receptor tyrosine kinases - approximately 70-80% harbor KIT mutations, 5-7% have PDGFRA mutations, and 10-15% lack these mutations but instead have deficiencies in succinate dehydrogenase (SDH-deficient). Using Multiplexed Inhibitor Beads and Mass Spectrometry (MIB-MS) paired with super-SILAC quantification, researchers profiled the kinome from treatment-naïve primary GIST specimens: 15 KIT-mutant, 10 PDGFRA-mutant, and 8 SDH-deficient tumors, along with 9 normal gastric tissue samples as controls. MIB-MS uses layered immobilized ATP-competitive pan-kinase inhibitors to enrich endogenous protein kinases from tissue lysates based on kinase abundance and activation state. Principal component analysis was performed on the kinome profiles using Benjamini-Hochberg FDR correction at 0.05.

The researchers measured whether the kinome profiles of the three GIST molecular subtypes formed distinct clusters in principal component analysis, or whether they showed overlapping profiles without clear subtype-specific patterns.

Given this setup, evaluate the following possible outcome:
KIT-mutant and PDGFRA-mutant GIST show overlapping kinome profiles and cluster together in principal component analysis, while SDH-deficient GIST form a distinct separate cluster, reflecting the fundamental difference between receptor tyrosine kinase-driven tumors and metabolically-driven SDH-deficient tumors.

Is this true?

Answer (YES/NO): NO